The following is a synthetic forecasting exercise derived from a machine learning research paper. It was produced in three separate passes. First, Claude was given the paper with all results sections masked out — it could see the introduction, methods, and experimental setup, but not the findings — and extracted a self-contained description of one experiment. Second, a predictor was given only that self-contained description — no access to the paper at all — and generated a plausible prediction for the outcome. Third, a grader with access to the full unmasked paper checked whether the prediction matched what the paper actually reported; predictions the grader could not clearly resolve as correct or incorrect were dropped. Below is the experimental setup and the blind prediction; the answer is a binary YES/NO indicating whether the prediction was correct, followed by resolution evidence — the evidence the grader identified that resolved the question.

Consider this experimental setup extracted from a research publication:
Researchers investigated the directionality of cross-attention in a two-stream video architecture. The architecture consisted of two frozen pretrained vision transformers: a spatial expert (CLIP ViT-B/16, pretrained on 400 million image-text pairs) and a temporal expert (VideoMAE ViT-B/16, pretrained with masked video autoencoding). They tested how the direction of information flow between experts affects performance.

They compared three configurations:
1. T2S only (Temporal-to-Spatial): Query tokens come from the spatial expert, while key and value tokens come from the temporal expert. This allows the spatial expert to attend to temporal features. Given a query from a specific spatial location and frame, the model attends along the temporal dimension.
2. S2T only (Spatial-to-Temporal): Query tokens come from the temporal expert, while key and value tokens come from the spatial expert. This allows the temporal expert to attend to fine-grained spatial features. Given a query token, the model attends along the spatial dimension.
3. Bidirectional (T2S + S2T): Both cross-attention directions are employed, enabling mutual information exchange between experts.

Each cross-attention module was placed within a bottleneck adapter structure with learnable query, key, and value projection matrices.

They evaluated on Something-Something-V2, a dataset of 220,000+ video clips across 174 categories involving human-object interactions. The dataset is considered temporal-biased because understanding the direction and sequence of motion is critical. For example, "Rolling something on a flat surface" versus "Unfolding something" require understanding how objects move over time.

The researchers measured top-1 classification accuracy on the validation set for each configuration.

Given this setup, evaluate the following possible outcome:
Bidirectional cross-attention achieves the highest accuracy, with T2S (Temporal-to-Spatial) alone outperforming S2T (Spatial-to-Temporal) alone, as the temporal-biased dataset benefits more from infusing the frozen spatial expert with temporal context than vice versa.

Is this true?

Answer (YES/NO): YES